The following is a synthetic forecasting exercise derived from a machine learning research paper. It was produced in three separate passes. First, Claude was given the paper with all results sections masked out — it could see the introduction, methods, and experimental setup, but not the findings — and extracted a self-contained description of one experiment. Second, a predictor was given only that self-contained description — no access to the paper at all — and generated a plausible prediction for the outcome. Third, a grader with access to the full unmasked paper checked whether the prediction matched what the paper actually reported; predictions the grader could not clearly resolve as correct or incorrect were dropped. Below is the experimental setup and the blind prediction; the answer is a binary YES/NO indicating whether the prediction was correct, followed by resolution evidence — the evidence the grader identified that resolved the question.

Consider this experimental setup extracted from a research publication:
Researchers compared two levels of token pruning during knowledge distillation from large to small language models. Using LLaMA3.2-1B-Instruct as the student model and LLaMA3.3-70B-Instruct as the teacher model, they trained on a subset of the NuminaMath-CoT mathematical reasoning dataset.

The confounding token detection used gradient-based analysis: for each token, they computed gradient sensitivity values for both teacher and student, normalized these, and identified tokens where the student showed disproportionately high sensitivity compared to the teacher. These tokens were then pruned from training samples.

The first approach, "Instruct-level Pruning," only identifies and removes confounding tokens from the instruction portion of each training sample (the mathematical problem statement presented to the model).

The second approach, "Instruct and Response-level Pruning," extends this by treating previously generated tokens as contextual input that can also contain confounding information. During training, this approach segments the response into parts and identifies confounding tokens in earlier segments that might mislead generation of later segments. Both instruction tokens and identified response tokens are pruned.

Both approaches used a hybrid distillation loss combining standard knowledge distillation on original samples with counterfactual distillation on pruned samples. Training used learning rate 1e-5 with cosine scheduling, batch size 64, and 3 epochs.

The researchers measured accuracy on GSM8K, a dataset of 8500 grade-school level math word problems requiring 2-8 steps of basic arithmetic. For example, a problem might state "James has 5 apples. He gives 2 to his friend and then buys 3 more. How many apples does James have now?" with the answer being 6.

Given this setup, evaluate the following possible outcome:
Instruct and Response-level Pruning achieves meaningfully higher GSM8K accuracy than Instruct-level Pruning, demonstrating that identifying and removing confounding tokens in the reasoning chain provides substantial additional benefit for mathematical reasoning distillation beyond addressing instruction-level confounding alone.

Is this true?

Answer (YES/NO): YES